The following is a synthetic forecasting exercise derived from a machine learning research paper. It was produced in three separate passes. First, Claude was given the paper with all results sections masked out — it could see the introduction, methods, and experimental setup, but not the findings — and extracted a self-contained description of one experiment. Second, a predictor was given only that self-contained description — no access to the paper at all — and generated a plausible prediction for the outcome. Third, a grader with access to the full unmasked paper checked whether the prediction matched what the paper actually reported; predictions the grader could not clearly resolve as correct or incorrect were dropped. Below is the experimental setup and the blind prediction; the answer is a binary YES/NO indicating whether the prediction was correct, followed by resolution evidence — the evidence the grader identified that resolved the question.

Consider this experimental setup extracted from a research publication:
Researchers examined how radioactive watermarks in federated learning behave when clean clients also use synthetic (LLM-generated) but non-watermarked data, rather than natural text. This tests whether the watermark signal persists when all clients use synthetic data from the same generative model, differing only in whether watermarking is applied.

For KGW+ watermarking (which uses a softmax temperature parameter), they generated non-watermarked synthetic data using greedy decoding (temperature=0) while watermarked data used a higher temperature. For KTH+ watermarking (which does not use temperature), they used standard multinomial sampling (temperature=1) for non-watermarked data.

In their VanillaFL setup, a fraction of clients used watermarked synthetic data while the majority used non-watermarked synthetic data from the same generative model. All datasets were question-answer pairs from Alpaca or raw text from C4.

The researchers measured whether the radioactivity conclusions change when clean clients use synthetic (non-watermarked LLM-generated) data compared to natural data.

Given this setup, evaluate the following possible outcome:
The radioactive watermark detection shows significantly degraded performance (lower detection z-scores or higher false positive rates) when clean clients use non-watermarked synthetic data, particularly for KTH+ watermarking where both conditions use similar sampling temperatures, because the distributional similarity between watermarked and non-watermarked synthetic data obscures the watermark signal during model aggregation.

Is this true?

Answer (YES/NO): NO